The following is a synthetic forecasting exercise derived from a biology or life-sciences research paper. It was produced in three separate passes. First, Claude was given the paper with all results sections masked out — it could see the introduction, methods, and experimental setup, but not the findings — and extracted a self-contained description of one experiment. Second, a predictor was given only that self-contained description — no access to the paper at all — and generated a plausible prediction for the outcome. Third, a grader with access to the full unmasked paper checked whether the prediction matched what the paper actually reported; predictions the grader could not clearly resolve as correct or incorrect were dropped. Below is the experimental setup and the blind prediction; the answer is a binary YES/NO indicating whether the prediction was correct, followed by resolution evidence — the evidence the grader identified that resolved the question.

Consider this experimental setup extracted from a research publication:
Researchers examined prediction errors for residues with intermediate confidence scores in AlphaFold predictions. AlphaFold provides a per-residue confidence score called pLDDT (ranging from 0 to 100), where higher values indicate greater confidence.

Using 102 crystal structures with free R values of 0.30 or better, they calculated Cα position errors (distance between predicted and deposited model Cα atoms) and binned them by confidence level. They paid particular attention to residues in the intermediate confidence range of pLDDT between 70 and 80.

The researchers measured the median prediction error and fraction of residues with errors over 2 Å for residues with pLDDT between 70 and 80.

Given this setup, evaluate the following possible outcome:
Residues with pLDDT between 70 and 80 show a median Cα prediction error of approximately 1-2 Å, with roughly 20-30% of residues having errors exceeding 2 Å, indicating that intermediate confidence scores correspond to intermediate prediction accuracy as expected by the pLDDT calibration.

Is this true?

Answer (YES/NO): NO